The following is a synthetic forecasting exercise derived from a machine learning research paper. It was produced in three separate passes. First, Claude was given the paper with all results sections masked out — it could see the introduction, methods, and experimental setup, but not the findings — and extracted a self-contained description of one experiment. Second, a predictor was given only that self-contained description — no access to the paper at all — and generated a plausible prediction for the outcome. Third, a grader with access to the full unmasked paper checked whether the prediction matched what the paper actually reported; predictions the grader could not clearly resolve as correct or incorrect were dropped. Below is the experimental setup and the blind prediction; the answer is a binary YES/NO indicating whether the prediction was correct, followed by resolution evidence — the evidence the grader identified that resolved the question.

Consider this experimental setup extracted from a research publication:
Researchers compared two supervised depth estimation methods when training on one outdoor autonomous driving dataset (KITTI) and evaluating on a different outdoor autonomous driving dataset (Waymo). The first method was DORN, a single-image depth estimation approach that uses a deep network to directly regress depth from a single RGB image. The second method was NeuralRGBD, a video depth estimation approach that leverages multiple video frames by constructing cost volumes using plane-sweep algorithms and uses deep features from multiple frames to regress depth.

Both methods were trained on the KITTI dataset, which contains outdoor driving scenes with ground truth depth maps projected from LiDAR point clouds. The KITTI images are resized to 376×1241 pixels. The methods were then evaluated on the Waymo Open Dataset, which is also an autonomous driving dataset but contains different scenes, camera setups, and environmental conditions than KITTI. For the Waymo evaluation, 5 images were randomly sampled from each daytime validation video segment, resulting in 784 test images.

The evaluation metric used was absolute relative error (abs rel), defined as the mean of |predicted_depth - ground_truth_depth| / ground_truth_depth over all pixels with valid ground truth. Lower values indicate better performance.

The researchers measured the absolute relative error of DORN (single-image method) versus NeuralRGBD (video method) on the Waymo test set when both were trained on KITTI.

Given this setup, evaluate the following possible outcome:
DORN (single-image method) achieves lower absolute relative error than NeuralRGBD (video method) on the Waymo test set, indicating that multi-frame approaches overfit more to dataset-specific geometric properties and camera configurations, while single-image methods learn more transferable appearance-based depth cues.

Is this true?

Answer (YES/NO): NO